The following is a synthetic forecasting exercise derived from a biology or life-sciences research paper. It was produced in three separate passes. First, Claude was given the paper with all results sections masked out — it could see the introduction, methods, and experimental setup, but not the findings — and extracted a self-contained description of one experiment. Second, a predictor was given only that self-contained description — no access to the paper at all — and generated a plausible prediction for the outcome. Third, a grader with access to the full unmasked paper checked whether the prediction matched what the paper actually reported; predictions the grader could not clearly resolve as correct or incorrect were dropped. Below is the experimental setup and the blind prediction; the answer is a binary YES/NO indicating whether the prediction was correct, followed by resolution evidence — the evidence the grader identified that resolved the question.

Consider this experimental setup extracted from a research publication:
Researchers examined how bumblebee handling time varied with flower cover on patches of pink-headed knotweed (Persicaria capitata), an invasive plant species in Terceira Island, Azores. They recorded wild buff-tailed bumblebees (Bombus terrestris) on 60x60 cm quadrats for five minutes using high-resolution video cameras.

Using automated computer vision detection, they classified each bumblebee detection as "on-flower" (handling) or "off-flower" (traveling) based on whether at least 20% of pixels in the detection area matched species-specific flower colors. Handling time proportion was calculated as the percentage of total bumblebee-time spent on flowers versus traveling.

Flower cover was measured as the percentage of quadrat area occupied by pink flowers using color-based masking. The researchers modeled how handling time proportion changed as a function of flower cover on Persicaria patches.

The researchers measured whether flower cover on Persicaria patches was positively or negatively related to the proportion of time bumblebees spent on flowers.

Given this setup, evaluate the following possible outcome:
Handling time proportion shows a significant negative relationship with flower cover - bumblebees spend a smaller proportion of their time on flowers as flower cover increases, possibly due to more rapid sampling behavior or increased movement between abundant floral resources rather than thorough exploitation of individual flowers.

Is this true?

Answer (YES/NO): NO